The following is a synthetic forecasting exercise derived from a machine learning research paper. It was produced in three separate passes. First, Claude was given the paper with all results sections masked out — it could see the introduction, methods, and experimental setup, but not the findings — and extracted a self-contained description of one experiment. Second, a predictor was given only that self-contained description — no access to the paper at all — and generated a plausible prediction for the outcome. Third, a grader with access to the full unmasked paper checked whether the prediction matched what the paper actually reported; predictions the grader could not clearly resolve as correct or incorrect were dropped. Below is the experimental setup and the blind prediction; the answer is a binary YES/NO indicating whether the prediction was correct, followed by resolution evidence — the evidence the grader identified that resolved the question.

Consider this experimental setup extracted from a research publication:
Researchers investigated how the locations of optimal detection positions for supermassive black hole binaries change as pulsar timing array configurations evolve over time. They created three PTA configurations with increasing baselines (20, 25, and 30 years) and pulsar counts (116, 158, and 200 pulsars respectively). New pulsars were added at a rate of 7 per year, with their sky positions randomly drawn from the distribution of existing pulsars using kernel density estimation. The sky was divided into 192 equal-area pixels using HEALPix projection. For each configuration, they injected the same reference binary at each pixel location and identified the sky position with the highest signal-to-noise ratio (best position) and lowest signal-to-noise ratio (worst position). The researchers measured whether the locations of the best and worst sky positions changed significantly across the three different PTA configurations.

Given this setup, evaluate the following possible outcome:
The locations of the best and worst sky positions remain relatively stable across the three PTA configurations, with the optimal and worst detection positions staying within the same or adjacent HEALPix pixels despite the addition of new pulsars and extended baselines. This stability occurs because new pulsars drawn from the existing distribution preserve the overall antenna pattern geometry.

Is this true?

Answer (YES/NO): YES